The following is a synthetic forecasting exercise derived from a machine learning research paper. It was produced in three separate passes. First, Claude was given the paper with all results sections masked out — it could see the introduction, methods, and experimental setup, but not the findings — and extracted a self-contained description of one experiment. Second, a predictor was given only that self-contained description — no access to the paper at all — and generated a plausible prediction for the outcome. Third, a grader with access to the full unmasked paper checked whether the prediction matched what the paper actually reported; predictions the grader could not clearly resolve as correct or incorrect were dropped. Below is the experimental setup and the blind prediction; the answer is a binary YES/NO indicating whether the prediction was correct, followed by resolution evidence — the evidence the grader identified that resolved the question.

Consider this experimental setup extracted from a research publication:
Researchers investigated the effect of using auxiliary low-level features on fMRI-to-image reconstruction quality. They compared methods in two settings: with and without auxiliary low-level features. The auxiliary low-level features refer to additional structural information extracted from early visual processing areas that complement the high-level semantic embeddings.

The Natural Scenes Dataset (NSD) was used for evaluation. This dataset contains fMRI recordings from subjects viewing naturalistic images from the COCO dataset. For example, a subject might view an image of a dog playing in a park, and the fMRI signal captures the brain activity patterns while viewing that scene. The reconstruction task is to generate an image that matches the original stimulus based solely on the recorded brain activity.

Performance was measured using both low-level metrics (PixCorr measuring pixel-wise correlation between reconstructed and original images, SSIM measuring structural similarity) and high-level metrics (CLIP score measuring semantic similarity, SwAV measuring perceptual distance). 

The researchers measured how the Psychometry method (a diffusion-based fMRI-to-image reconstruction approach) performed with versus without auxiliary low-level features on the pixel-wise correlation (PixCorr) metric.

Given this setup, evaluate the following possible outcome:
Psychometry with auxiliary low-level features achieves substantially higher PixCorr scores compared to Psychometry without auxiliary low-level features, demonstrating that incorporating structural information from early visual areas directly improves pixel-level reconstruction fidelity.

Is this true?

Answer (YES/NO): YES